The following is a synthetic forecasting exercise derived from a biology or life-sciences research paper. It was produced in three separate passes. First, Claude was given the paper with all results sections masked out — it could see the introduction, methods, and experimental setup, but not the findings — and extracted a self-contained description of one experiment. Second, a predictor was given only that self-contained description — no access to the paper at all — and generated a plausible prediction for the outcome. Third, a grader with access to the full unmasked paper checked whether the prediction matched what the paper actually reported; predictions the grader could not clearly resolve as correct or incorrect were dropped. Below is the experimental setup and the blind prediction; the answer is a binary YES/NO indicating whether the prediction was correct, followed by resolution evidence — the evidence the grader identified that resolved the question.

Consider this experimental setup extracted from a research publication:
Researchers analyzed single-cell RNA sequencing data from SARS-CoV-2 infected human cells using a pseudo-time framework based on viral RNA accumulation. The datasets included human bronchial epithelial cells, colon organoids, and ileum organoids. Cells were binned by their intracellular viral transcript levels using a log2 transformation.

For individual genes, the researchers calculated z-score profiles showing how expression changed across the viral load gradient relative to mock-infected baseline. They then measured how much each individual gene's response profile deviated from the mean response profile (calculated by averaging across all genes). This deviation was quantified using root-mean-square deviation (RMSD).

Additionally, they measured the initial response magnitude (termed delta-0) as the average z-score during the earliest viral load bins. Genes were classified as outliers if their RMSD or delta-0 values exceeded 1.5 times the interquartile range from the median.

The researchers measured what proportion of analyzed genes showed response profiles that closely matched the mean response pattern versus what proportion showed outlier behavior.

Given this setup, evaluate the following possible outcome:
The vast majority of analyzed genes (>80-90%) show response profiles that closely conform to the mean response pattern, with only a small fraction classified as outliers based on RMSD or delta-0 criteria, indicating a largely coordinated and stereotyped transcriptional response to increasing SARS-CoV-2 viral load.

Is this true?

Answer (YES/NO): YES